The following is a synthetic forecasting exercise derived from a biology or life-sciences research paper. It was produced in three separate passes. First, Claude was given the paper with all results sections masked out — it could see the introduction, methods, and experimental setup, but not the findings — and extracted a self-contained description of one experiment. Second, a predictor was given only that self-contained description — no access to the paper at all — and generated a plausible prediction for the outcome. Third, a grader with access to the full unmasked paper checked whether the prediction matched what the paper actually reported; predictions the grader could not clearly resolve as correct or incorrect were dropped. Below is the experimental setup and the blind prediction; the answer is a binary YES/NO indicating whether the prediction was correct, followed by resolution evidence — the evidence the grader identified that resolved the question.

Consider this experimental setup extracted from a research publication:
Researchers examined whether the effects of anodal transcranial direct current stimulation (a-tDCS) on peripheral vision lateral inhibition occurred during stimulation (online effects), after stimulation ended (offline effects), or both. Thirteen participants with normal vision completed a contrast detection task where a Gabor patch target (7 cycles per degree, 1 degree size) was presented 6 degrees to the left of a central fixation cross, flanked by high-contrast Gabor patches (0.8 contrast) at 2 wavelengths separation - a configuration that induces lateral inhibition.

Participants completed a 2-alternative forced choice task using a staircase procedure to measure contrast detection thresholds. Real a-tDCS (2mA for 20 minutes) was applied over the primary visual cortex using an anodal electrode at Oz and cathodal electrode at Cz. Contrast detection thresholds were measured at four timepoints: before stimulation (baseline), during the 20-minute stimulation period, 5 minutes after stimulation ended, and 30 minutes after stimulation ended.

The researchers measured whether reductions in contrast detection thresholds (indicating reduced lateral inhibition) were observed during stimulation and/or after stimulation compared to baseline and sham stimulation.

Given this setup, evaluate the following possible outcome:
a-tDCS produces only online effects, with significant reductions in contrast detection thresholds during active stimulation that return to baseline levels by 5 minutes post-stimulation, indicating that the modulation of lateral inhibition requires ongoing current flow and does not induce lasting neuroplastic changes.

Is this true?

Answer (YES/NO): NO